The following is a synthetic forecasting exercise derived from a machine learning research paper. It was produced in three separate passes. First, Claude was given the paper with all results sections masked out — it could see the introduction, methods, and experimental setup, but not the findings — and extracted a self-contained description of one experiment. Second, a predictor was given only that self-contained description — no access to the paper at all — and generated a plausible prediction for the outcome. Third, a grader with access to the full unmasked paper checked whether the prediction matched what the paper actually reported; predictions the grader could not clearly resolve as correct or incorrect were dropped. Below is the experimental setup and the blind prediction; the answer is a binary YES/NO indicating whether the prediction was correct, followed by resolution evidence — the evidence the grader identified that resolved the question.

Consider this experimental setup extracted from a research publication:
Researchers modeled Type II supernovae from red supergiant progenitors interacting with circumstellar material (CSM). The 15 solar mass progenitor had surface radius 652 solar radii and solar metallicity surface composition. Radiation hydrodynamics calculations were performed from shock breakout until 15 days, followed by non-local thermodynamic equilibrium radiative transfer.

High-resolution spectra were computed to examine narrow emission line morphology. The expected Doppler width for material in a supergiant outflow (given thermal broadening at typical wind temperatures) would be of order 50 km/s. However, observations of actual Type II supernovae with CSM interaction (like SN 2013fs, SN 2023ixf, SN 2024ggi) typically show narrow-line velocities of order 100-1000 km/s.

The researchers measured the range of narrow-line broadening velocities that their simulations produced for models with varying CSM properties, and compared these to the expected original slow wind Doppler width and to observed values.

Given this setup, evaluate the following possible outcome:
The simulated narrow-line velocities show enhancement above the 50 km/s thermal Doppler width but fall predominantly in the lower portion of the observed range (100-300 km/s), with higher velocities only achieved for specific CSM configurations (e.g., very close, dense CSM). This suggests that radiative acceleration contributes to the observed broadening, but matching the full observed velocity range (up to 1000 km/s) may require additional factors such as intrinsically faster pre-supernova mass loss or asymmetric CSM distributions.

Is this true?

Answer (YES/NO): NO